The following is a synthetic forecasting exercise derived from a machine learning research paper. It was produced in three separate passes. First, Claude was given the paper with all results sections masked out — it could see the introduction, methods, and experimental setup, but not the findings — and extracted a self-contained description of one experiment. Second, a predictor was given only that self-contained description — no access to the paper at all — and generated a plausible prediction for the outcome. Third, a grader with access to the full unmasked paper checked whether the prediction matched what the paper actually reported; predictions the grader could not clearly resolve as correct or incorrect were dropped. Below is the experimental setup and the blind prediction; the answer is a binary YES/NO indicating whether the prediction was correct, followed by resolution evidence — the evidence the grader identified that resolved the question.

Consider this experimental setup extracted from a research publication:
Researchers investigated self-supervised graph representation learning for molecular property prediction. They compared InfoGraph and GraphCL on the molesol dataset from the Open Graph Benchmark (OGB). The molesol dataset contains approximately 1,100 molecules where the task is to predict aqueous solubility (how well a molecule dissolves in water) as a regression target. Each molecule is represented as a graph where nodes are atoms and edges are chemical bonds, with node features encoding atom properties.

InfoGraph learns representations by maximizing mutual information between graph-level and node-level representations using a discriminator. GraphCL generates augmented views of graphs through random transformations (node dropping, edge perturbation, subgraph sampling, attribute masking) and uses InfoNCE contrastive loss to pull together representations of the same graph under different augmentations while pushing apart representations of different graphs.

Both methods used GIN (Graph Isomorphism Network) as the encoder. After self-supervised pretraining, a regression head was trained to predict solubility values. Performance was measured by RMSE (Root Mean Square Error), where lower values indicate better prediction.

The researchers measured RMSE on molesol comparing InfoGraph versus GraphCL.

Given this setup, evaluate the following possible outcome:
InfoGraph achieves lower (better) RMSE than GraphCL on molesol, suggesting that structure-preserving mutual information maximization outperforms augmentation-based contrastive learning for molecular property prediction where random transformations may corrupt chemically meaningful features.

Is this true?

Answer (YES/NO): NO